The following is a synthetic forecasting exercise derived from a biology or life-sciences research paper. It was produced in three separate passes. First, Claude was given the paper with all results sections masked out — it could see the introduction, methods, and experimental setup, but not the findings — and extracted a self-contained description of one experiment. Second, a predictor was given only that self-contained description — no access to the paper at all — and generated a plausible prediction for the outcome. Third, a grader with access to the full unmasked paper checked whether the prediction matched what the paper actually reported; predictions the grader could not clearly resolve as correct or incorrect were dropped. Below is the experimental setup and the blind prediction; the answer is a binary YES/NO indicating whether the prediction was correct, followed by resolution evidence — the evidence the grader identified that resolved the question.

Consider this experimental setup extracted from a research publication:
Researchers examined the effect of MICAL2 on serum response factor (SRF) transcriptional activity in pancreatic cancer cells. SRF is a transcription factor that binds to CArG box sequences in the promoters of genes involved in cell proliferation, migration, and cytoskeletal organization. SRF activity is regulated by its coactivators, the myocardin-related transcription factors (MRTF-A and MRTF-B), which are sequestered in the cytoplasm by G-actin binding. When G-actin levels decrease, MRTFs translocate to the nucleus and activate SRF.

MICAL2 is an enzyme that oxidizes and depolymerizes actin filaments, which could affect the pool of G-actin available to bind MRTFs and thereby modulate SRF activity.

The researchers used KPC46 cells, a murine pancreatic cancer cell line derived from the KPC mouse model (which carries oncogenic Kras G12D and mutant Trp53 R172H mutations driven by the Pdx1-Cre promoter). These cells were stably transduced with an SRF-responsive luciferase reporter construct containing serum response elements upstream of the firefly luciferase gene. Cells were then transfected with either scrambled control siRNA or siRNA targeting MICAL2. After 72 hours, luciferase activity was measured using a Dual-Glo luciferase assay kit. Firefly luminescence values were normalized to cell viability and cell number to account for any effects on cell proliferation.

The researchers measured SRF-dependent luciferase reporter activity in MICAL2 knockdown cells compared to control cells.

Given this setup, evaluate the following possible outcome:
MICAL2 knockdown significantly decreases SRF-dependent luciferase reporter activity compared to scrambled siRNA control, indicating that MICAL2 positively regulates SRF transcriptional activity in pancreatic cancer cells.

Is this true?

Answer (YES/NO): YES